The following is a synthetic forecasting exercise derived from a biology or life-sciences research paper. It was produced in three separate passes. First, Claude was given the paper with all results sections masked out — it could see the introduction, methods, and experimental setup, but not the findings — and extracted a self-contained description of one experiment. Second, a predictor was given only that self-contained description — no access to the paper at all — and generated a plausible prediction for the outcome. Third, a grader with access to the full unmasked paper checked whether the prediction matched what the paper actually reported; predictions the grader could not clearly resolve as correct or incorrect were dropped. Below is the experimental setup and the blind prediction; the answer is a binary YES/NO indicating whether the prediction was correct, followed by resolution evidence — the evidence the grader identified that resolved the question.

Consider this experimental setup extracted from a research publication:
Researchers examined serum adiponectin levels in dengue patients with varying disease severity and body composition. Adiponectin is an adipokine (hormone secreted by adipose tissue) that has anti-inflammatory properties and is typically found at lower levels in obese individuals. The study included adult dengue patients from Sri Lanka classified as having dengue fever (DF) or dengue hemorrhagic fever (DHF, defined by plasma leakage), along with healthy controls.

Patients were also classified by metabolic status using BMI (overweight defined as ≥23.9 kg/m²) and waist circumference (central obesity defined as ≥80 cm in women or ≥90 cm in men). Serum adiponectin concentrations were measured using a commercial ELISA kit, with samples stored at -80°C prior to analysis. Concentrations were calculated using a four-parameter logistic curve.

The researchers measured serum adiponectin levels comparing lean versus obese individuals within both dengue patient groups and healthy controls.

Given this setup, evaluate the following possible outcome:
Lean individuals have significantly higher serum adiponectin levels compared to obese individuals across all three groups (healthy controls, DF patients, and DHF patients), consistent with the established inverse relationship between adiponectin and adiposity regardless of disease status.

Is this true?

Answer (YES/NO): NO